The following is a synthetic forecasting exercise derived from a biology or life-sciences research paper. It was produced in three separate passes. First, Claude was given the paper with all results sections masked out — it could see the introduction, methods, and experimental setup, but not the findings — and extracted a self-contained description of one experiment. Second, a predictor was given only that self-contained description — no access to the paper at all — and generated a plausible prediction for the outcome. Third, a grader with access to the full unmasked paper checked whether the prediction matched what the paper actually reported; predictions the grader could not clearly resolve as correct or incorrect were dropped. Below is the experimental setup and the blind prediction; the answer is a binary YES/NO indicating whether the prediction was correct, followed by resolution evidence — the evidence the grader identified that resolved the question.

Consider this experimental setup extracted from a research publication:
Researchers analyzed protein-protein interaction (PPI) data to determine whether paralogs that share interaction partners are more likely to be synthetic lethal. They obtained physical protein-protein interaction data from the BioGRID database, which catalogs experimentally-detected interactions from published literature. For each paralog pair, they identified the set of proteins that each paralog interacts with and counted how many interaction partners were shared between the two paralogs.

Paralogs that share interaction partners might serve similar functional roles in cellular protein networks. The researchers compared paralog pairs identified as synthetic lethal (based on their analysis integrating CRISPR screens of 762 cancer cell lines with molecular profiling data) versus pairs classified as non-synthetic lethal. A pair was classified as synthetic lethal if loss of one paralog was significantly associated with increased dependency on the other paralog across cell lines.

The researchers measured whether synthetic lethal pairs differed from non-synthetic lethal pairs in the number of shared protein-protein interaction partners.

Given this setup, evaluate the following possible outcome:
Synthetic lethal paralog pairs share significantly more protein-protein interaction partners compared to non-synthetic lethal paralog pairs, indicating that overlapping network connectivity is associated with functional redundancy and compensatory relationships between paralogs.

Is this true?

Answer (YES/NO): YES